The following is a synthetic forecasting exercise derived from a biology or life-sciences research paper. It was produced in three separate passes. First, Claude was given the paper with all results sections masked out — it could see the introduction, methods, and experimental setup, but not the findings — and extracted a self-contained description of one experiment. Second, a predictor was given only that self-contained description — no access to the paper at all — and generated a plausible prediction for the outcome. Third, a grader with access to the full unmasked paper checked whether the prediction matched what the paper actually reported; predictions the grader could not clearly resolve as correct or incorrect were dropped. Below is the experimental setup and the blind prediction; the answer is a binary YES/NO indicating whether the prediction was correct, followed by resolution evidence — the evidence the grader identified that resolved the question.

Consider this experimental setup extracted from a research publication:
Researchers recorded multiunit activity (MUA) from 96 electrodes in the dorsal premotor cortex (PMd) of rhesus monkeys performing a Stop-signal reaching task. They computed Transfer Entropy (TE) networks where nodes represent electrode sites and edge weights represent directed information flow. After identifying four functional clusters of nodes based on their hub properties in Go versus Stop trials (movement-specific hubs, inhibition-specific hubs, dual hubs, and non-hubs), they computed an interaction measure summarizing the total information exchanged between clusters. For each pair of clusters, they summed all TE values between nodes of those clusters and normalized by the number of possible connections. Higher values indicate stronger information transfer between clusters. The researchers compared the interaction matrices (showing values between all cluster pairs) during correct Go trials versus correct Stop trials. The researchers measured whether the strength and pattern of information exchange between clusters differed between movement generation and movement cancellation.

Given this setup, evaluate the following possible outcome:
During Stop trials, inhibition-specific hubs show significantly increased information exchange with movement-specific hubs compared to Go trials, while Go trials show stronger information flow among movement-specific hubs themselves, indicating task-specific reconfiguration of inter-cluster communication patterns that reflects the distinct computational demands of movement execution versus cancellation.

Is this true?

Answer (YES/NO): NO